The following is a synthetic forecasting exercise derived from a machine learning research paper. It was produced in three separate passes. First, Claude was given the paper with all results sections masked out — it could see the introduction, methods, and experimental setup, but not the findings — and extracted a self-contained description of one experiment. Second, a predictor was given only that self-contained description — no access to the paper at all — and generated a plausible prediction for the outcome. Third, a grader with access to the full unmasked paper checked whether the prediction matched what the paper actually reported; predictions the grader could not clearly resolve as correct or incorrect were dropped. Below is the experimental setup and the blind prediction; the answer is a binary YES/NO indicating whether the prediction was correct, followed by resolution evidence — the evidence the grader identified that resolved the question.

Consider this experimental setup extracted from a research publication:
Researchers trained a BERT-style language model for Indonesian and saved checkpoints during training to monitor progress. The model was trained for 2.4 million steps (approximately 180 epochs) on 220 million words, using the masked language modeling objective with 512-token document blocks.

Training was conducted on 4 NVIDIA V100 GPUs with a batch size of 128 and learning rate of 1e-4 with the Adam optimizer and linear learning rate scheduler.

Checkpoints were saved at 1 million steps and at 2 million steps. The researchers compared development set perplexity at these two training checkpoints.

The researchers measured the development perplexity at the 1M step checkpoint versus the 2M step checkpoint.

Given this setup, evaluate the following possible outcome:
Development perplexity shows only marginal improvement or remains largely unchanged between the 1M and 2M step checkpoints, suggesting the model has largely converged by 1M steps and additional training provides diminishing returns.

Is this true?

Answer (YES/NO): NO